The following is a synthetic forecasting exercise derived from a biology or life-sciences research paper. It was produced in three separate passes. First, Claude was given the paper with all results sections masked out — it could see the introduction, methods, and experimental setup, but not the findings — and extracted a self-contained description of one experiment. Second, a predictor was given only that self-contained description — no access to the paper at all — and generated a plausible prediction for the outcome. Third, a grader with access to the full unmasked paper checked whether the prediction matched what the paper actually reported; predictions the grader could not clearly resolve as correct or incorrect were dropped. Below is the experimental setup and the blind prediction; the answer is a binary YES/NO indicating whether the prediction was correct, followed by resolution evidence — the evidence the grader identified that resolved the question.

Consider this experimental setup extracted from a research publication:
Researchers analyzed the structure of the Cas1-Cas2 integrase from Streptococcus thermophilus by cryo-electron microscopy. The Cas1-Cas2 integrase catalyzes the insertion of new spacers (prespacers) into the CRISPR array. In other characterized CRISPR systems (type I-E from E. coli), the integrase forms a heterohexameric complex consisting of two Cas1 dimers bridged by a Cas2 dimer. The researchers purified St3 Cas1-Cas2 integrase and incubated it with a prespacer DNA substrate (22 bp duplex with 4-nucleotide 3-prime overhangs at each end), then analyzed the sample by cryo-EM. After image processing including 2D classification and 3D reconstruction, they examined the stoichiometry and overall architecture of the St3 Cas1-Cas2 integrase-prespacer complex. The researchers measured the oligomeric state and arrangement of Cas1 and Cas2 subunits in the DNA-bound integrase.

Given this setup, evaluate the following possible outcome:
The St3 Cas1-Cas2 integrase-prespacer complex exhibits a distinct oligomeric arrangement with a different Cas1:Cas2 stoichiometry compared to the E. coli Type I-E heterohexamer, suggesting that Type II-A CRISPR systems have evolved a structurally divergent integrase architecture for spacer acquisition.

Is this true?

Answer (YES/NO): NO